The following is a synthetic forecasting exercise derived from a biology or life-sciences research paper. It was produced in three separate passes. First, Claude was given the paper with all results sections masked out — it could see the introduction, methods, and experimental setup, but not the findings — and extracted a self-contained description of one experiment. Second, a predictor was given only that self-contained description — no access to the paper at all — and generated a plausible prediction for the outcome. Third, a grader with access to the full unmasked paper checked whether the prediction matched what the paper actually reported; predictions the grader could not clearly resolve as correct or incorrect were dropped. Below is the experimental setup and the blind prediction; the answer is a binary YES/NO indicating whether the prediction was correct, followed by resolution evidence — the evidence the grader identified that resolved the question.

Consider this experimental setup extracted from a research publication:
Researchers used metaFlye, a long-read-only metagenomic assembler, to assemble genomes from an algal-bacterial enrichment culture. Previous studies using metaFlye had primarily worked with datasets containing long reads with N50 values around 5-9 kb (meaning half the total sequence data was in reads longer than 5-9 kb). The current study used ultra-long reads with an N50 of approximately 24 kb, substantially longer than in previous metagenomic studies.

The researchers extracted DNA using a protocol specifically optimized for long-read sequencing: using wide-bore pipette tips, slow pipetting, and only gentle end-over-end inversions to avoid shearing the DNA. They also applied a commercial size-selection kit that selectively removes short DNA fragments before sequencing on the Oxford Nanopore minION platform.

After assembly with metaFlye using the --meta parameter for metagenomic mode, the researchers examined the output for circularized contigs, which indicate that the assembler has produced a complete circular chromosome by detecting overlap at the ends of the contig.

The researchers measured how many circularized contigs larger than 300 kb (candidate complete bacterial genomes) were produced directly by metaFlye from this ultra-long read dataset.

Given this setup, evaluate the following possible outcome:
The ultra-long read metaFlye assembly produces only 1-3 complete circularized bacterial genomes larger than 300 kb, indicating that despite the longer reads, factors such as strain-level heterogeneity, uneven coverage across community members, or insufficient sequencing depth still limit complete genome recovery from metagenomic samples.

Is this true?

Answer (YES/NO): NO